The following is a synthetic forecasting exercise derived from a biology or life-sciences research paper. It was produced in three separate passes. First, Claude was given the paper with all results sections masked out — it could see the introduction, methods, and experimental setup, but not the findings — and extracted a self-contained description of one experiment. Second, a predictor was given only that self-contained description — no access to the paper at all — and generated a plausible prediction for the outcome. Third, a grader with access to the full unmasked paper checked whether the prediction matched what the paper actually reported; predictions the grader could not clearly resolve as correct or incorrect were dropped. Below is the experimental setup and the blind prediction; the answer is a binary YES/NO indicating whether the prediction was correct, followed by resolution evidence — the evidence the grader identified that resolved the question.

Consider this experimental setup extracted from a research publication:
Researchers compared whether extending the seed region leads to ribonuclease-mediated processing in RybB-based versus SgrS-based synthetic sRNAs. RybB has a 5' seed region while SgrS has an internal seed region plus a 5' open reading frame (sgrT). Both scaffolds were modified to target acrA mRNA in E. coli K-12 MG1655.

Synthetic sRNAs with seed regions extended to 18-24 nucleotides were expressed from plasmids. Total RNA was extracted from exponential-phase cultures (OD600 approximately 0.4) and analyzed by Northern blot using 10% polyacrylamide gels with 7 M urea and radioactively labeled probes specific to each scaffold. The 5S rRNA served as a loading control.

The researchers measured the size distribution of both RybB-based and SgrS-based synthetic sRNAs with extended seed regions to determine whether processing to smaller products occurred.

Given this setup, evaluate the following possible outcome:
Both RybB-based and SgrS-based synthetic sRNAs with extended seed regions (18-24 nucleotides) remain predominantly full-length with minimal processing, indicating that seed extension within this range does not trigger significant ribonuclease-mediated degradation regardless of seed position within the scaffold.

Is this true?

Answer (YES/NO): NO